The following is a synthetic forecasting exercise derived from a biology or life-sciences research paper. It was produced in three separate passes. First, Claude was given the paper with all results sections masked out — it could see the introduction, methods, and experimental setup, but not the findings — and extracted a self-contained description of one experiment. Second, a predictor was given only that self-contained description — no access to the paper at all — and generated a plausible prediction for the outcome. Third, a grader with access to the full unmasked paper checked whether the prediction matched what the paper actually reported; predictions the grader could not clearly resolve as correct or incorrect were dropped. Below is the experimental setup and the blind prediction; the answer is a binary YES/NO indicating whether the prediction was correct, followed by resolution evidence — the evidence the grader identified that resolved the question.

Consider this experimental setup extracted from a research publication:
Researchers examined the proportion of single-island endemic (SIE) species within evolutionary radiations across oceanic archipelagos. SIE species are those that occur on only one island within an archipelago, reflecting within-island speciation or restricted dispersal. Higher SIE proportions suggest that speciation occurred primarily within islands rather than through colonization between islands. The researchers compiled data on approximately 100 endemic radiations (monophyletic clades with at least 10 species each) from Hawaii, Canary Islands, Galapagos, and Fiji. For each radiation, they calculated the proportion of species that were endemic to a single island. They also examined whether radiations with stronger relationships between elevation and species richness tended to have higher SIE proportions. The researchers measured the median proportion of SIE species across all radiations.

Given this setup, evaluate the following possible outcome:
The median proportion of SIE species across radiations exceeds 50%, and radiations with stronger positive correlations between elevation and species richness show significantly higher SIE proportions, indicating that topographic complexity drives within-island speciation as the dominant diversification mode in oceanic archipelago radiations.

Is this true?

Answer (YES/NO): YES